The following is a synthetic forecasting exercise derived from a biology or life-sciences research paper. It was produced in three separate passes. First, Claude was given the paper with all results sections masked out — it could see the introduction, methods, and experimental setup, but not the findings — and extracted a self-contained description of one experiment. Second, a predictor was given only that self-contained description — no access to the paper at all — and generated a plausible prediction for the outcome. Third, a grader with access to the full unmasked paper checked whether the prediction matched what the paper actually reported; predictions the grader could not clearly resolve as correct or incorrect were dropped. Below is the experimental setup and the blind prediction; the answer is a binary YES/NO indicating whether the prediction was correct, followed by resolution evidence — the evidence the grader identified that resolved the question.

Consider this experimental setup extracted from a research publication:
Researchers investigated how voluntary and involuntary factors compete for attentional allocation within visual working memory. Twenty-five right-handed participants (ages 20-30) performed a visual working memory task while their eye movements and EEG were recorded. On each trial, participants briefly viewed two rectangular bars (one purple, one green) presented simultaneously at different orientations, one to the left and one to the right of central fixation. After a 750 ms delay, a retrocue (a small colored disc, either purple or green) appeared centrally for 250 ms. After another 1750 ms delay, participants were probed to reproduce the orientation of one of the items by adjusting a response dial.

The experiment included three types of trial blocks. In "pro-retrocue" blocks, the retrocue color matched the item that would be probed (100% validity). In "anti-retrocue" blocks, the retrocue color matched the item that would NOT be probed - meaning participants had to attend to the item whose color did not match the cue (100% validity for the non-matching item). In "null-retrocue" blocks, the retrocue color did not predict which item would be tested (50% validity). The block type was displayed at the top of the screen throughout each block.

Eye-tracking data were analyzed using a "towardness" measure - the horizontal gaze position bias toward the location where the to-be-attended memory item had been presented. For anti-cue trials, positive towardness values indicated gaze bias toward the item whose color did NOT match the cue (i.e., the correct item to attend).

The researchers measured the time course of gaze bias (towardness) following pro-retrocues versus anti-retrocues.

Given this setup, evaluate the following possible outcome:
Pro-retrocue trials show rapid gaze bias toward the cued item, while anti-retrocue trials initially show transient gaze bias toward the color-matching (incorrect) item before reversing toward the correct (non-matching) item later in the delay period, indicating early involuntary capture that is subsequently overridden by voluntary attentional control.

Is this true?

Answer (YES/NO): YES